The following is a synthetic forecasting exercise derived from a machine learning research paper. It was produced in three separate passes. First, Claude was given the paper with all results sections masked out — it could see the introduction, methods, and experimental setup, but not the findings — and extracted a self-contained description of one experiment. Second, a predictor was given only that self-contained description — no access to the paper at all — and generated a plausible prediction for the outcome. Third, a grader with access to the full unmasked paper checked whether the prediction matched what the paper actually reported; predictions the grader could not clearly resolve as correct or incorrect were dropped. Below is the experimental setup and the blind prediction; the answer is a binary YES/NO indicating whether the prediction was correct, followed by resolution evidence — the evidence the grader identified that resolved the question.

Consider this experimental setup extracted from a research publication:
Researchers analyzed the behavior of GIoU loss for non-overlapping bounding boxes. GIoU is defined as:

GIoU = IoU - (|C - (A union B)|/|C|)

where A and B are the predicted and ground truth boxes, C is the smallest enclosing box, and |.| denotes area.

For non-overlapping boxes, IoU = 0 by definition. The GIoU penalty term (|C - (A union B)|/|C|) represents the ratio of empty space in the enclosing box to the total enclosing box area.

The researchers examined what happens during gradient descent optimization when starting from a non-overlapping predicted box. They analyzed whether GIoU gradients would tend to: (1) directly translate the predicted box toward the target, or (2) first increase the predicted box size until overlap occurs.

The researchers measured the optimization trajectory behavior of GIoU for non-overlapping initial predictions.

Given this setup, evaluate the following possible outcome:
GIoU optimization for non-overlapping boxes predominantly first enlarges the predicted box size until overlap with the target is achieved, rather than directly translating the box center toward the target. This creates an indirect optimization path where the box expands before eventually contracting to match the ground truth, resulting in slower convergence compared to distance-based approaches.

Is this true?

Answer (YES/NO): YES